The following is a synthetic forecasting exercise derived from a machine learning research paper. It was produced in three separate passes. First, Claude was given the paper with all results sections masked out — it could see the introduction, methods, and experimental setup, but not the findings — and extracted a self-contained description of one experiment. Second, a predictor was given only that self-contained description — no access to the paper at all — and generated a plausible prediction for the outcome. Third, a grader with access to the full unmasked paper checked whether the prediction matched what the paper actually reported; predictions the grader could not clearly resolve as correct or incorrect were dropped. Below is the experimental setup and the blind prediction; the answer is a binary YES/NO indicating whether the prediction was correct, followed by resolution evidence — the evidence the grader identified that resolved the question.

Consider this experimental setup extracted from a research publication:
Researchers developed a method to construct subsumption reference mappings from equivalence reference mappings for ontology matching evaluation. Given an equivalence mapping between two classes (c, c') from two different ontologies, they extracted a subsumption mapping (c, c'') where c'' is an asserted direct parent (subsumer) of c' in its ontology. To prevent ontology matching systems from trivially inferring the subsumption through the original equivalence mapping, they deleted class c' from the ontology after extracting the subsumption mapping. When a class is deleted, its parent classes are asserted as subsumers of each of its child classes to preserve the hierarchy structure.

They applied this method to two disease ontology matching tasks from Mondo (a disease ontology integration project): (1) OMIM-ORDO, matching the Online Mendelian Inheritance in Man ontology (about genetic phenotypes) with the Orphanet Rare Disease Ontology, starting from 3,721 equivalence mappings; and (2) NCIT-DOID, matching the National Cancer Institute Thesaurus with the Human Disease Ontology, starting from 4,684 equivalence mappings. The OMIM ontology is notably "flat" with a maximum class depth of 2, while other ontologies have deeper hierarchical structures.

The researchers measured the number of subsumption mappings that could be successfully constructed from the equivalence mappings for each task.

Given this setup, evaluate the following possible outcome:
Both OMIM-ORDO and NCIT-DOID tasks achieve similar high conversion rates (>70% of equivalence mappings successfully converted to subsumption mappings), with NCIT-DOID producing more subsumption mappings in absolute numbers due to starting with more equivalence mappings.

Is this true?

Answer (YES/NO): NO